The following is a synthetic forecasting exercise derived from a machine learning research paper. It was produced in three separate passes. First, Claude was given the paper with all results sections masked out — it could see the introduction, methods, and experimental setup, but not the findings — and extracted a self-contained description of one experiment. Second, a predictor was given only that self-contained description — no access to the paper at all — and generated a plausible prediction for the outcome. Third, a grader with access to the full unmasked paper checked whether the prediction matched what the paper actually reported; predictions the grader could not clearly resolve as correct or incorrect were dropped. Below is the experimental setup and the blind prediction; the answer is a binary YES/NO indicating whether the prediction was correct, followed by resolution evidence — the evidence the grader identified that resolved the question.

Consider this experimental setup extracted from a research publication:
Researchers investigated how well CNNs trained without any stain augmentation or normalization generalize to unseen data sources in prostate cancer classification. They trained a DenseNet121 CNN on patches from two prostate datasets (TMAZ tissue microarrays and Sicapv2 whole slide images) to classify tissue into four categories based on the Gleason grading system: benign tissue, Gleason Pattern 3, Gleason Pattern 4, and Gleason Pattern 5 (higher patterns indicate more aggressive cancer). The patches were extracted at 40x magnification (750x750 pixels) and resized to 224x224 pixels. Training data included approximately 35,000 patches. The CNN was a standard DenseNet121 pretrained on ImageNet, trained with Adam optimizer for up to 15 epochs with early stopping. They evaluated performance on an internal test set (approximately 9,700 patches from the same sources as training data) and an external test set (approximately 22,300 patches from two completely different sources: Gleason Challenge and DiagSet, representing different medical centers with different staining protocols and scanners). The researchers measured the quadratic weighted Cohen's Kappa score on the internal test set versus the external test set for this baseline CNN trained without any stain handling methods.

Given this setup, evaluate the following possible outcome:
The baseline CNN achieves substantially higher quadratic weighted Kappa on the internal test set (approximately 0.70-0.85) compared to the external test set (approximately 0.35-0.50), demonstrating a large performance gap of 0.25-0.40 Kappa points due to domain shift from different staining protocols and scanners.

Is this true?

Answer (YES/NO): NO